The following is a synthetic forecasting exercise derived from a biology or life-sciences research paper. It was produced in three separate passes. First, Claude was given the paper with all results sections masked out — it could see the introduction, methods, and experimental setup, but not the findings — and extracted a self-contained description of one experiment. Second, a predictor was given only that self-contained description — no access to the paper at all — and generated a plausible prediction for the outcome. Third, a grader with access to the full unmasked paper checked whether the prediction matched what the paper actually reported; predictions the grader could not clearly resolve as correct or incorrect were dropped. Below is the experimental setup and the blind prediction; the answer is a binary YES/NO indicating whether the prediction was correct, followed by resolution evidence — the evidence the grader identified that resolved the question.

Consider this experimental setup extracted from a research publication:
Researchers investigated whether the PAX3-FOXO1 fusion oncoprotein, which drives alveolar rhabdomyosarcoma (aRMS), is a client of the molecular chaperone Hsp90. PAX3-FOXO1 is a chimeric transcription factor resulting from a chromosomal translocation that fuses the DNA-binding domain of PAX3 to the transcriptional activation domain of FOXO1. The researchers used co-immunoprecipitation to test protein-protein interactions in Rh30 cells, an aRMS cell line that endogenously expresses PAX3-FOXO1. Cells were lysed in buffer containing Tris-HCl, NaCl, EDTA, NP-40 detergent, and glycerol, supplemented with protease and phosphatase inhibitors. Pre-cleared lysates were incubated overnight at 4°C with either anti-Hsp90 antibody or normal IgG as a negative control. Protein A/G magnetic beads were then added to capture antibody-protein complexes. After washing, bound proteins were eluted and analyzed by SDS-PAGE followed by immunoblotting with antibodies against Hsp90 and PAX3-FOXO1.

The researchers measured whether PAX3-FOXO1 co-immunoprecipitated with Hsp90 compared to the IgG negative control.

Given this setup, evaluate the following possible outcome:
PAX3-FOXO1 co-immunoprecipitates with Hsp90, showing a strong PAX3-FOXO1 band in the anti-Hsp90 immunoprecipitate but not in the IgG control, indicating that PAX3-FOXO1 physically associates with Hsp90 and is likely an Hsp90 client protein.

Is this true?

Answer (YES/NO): YES